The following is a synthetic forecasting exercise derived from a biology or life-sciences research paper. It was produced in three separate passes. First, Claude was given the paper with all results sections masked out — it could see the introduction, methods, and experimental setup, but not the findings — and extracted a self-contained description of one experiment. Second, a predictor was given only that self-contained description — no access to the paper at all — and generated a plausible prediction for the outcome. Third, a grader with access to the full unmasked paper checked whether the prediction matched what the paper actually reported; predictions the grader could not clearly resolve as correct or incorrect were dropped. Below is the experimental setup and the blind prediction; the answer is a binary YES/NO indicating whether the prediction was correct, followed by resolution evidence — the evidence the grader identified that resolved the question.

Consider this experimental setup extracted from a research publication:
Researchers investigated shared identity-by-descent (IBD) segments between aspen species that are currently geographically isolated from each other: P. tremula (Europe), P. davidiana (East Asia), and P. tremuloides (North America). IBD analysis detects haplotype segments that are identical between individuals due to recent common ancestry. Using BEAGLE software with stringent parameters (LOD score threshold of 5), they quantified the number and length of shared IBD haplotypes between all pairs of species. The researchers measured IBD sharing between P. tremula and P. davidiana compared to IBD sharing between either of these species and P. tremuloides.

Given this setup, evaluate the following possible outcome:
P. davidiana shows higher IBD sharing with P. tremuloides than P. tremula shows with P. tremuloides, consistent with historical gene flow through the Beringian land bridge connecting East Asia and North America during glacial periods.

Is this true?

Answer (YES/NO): NO